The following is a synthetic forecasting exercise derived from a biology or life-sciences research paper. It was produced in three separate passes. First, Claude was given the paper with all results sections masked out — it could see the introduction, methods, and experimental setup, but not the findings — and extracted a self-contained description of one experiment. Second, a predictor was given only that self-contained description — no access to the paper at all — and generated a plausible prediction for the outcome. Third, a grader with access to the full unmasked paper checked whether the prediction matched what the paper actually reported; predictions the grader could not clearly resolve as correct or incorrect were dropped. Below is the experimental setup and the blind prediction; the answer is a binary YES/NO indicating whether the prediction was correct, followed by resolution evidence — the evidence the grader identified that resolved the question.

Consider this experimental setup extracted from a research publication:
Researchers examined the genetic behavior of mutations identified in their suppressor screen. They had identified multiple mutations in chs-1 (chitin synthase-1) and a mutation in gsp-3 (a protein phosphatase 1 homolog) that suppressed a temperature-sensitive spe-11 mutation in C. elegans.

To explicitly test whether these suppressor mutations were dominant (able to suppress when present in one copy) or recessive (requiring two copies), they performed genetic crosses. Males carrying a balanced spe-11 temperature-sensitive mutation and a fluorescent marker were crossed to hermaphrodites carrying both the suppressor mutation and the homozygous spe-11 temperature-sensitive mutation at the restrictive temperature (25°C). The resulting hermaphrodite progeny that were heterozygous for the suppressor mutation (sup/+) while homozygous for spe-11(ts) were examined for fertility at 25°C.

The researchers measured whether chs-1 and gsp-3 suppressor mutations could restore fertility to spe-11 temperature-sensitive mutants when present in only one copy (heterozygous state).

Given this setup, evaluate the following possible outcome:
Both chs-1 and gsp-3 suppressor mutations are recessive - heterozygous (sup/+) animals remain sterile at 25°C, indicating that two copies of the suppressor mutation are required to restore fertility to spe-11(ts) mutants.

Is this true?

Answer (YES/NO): NO